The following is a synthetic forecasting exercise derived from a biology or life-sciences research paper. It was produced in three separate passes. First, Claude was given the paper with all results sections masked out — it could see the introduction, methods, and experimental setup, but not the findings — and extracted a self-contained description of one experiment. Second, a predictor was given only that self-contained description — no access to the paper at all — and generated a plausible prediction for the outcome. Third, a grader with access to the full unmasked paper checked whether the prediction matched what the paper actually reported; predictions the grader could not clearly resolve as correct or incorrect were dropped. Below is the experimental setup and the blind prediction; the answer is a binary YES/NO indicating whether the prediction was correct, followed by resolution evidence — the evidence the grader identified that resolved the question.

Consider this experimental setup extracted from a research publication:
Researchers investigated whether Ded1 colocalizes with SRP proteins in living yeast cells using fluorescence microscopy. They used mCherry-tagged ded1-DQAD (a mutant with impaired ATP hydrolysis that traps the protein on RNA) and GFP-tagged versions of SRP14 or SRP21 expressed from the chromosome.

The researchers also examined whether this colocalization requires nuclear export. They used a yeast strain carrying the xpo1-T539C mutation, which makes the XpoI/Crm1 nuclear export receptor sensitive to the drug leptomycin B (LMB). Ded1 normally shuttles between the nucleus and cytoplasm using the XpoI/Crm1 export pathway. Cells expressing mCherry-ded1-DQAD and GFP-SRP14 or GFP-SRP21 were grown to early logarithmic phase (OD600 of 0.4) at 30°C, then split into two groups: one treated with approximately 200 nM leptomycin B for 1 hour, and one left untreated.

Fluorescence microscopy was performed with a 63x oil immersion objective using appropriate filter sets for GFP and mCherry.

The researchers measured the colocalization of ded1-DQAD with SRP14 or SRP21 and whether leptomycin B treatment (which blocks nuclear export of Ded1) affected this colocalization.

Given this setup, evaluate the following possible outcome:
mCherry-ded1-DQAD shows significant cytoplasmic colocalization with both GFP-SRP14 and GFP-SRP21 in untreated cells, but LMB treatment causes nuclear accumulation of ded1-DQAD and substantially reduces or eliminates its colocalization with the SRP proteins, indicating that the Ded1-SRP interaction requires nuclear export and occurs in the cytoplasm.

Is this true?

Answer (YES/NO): NO